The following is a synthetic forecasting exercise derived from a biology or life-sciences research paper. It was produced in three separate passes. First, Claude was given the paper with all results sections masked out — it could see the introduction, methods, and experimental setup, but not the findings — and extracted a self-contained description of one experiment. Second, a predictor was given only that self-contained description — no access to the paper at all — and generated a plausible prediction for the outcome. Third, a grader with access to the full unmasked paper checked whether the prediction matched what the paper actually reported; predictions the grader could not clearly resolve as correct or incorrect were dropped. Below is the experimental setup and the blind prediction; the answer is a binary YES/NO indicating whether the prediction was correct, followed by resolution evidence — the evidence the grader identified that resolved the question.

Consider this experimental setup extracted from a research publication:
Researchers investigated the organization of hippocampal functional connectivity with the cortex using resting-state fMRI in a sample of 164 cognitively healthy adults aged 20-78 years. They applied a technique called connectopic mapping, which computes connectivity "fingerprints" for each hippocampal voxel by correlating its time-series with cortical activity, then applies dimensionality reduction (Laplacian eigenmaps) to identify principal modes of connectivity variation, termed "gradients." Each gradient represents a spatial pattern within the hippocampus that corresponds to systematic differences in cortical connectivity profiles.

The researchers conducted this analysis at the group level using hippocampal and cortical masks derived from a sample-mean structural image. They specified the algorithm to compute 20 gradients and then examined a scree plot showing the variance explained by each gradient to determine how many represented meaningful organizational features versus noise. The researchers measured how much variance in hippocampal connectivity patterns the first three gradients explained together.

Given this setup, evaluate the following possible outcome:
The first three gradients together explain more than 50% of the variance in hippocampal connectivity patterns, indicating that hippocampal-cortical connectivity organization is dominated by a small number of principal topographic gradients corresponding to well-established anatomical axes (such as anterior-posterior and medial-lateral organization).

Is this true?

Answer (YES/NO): YES